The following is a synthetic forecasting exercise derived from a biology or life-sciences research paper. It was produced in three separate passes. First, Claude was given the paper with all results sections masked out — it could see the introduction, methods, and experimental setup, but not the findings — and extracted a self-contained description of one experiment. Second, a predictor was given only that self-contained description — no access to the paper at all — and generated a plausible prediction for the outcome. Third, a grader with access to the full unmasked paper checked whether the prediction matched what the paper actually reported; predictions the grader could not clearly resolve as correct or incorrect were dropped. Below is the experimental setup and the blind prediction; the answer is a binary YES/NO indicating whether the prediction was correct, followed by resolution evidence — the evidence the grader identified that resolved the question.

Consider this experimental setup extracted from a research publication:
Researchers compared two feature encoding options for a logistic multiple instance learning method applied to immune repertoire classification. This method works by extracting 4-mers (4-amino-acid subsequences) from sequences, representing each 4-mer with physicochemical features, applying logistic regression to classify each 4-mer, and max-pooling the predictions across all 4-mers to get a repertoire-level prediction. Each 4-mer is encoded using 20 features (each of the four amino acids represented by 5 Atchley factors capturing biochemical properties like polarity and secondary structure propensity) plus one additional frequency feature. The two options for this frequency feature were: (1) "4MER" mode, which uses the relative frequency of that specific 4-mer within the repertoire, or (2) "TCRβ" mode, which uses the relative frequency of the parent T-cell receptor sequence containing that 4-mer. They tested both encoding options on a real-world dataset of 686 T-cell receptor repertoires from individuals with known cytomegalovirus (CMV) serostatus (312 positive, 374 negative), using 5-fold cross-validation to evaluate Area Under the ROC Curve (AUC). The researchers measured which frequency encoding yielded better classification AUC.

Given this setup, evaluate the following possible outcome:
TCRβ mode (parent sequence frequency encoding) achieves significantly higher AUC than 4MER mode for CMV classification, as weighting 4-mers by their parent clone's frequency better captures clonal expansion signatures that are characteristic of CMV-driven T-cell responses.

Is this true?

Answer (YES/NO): NO